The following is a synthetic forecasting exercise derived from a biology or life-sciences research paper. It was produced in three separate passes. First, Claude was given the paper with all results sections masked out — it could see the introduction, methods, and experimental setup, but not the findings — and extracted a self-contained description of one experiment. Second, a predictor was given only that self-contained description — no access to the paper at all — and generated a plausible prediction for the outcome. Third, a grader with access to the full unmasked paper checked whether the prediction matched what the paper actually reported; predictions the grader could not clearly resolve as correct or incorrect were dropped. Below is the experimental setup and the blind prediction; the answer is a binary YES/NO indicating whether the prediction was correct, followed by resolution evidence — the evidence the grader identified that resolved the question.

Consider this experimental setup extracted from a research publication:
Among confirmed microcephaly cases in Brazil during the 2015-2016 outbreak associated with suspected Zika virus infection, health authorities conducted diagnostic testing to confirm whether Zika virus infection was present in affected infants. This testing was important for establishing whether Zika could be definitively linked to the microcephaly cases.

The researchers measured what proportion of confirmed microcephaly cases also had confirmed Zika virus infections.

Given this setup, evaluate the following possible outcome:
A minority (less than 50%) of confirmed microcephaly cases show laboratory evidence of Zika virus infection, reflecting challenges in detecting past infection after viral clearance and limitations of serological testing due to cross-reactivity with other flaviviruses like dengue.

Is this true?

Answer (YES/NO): YES